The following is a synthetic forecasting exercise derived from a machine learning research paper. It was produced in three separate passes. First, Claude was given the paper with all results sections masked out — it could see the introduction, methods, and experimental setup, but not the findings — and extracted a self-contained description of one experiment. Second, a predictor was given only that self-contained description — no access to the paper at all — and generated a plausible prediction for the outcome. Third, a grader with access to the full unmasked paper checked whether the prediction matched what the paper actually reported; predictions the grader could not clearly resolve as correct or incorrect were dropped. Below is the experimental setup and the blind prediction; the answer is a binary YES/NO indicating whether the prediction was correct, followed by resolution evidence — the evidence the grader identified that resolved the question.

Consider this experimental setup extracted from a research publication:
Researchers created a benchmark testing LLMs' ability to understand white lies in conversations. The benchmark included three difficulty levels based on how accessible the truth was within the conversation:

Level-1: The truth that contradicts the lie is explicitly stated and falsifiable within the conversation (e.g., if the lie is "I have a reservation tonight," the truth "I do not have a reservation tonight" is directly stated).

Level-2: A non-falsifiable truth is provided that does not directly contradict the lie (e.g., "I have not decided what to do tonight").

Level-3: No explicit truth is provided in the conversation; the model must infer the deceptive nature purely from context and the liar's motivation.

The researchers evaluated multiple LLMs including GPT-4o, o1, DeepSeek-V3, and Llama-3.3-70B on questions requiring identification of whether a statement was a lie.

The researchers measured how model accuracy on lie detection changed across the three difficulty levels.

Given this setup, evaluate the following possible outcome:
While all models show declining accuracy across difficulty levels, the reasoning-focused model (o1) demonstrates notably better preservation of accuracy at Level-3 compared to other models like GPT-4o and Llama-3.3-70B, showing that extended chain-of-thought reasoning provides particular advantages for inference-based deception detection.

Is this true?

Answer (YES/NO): NO